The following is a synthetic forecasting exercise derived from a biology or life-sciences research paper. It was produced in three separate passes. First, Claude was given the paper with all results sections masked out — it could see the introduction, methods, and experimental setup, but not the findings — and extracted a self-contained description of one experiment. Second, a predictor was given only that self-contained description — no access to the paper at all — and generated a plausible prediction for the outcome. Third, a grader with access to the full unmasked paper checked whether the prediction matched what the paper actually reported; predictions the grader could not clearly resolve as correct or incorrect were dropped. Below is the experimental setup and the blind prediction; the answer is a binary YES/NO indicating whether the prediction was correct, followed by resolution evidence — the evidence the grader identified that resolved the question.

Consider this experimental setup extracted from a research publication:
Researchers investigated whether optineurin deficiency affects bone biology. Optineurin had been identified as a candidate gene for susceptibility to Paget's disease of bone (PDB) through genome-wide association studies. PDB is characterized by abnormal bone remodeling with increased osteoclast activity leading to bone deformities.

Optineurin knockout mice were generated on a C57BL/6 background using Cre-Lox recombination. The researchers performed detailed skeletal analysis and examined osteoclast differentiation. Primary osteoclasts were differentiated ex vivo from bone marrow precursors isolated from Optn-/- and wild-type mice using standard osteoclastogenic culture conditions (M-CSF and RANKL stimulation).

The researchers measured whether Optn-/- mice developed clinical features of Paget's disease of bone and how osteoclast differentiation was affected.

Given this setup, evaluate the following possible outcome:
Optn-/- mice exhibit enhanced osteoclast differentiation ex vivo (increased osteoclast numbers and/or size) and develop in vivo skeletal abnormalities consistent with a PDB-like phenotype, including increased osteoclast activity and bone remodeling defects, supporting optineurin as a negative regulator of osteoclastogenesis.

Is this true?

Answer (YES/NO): YES